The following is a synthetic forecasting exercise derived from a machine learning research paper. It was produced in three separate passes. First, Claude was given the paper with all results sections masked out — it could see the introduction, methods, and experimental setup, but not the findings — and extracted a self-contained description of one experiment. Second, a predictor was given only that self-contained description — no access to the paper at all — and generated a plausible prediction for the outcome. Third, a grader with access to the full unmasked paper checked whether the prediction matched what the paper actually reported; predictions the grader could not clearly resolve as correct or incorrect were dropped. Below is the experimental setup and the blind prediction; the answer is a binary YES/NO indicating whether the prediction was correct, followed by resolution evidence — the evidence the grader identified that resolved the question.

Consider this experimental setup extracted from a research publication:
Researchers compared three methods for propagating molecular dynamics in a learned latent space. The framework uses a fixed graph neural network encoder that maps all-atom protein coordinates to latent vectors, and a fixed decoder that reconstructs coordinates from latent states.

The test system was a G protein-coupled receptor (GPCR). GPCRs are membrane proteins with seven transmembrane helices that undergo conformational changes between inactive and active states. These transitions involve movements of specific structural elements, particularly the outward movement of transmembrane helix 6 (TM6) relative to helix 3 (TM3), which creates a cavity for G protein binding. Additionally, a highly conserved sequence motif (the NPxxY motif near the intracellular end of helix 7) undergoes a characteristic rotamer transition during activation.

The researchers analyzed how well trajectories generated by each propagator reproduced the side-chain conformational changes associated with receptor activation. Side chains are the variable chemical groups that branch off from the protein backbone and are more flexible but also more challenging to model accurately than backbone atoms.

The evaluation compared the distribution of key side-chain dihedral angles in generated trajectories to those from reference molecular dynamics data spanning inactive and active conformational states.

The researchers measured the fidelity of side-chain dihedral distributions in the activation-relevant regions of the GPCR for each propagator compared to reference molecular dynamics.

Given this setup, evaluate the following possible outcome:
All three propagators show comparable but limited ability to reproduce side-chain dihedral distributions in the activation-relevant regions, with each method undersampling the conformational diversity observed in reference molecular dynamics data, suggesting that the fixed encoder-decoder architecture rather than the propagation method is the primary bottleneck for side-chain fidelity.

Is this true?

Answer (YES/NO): NO